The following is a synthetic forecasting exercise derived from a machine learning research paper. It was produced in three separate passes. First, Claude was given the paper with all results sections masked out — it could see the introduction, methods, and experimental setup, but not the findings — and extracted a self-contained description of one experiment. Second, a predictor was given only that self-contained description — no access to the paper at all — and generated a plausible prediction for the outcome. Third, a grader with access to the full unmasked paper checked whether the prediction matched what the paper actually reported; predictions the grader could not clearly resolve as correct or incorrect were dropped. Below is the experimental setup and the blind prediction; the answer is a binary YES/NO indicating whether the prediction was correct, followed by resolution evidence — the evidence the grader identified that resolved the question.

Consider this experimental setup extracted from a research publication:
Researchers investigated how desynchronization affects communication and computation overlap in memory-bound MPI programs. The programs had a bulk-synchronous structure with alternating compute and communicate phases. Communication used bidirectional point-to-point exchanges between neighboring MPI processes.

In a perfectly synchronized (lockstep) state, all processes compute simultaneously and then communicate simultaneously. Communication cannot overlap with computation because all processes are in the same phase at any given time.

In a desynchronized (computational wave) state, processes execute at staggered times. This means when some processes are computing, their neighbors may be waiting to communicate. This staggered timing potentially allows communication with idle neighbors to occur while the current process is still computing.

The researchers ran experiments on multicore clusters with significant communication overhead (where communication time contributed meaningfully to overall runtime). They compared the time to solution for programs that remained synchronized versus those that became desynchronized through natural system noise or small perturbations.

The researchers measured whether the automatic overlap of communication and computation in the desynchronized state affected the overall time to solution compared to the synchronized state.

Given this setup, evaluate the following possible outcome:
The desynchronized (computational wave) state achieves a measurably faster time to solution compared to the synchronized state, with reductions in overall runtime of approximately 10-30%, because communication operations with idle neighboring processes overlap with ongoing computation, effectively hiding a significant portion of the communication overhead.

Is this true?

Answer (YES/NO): NO